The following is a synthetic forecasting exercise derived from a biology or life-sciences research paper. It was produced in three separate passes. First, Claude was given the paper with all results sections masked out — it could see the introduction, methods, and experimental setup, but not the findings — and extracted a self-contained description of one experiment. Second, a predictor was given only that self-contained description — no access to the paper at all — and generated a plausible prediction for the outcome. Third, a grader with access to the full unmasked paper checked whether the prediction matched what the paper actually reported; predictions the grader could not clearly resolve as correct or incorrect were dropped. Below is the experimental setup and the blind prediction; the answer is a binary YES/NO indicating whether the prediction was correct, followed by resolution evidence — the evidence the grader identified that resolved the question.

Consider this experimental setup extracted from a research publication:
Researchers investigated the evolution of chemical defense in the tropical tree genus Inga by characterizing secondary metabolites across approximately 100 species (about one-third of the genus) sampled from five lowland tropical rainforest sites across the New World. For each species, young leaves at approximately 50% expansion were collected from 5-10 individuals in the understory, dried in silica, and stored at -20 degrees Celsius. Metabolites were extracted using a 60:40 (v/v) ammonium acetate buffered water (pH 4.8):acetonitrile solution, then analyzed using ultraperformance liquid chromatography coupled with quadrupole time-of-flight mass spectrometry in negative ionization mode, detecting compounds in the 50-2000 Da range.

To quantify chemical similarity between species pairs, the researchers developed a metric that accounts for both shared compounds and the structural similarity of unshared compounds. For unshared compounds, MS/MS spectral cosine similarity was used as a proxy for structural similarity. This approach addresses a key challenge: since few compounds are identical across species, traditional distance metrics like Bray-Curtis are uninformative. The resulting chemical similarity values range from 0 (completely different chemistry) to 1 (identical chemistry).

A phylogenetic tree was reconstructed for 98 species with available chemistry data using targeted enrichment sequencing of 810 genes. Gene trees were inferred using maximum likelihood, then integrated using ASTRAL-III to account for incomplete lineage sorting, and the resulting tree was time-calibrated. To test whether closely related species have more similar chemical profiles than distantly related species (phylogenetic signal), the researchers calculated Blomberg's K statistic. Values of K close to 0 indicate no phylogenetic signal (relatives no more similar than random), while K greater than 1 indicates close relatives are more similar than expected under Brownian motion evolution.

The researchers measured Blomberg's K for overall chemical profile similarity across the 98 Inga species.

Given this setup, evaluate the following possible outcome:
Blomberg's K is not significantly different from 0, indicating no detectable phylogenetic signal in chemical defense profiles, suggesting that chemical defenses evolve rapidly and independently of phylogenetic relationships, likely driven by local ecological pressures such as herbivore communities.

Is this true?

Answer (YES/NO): YES